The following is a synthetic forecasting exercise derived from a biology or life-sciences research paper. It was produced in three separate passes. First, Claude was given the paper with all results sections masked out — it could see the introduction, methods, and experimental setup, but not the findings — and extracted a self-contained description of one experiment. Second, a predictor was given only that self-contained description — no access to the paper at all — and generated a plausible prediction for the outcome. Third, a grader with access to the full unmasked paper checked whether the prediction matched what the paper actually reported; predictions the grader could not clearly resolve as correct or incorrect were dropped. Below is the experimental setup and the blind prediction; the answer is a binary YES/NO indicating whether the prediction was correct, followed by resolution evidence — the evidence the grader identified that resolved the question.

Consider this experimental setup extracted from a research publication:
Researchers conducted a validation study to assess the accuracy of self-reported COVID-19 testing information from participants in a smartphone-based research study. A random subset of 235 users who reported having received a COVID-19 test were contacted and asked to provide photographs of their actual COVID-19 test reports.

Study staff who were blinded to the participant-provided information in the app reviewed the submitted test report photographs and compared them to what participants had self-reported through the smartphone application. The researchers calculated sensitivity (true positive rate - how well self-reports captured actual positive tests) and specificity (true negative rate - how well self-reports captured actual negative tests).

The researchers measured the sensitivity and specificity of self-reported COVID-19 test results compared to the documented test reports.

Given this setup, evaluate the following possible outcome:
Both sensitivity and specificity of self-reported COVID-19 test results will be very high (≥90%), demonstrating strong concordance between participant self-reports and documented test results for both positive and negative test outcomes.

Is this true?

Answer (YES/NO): NO